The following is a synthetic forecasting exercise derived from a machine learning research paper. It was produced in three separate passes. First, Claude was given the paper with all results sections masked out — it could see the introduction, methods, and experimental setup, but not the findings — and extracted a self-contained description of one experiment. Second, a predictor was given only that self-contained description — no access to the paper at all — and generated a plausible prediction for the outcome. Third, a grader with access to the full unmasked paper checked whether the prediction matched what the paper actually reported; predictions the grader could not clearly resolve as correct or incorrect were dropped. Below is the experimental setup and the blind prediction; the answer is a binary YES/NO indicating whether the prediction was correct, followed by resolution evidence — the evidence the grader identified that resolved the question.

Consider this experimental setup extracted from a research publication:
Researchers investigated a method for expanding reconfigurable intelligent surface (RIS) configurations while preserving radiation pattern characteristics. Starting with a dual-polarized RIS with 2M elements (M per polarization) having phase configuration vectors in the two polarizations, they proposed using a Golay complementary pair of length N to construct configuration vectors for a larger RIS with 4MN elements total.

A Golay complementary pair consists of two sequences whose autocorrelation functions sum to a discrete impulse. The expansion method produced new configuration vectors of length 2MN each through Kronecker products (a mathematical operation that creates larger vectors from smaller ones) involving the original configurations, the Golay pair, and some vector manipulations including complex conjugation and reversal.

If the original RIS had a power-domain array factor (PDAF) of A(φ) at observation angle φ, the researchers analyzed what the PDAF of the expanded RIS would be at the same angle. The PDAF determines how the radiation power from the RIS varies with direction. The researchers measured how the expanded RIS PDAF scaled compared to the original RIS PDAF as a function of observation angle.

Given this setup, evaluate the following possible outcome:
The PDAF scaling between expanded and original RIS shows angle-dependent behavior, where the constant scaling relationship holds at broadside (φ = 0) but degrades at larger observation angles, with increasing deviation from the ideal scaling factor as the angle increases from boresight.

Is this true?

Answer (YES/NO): NO